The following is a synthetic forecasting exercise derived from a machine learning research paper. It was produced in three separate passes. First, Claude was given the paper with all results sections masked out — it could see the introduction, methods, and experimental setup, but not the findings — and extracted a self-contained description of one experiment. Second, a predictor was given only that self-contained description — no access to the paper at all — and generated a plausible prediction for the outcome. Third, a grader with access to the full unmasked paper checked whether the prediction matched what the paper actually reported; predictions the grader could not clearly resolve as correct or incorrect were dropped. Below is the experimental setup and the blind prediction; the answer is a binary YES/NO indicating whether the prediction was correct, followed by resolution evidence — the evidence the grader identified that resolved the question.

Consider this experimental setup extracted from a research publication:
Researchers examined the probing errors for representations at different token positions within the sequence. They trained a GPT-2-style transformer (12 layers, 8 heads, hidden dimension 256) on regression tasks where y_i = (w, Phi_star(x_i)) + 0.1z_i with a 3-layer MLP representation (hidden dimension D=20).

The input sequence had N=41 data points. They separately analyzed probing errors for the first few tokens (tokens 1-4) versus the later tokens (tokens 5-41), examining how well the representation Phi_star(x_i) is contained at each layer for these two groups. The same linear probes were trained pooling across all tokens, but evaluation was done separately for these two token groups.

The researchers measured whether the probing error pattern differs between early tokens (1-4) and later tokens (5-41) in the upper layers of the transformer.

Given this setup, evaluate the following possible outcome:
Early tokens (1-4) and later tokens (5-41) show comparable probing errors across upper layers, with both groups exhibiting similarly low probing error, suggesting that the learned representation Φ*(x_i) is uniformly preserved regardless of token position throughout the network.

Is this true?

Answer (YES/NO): NO